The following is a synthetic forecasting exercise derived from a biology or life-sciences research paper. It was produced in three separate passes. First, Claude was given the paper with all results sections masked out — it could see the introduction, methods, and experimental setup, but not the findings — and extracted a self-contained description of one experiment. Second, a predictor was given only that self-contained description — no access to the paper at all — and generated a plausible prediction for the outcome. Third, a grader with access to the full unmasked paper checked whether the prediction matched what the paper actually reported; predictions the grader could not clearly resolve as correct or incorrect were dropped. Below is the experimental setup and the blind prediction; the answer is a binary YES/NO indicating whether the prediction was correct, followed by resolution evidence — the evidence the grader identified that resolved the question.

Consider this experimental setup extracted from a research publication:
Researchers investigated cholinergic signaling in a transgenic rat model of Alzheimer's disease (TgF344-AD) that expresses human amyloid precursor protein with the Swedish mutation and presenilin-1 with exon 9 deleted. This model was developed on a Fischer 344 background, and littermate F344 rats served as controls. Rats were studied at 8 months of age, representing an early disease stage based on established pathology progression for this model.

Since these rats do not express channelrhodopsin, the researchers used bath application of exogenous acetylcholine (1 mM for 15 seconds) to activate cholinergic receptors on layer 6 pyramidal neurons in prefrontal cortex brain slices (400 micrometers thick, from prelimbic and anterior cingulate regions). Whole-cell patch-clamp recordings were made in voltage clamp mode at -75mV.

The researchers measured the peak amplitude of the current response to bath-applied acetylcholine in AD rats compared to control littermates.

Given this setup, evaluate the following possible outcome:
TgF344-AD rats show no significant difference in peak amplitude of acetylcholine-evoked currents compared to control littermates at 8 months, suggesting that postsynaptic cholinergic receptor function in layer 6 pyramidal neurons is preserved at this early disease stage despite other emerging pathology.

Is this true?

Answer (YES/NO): YES